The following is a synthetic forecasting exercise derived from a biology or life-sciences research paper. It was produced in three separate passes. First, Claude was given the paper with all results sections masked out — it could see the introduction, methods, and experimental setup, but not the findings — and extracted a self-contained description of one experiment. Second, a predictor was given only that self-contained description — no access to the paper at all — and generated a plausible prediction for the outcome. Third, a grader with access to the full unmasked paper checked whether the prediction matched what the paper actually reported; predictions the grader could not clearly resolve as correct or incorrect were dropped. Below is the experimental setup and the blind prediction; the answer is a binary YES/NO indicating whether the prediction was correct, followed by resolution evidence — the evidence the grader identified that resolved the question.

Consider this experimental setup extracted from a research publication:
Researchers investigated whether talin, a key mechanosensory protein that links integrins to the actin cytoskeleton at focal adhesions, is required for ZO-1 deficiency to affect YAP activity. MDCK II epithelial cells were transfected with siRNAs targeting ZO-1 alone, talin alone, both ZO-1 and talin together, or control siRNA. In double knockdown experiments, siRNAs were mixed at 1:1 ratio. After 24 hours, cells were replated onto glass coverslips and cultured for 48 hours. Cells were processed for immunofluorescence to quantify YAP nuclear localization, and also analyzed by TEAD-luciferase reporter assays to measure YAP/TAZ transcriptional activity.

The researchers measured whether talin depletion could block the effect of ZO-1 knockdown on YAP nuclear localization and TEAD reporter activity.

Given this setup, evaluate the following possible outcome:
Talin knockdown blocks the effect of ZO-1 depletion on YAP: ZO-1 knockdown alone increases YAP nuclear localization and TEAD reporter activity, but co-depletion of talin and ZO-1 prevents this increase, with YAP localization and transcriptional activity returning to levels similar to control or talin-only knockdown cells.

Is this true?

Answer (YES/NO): YES